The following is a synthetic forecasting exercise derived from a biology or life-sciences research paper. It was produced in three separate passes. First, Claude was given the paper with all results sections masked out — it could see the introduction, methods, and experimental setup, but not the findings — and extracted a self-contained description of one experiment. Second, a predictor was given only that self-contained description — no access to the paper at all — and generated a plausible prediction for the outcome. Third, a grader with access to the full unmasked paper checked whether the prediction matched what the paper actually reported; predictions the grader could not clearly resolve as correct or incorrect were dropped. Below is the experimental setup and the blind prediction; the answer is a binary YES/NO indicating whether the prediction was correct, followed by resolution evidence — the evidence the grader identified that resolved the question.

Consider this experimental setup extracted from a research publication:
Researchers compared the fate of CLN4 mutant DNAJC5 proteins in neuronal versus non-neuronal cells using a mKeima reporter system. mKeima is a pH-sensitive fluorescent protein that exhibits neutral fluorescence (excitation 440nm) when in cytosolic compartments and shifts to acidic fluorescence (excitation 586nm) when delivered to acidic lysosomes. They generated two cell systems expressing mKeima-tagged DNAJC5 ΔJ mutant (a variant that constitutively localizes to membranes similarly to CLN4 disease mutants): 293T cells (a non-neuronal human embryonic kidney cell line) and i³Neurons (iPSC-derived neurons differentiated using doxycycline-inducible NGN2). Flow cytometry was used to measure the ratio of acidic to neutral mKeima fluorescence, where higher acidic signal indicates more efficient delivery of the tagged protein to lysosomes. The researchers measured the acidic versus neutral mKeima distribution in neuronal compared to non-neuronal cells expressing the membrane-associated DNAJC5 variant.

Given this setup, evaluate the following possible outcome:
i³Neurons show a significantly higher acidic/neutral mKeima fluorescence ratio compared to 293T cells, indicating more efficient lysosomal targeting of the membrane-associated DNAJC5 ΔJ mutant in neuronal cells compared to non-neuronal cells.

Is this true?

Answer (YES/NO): NO